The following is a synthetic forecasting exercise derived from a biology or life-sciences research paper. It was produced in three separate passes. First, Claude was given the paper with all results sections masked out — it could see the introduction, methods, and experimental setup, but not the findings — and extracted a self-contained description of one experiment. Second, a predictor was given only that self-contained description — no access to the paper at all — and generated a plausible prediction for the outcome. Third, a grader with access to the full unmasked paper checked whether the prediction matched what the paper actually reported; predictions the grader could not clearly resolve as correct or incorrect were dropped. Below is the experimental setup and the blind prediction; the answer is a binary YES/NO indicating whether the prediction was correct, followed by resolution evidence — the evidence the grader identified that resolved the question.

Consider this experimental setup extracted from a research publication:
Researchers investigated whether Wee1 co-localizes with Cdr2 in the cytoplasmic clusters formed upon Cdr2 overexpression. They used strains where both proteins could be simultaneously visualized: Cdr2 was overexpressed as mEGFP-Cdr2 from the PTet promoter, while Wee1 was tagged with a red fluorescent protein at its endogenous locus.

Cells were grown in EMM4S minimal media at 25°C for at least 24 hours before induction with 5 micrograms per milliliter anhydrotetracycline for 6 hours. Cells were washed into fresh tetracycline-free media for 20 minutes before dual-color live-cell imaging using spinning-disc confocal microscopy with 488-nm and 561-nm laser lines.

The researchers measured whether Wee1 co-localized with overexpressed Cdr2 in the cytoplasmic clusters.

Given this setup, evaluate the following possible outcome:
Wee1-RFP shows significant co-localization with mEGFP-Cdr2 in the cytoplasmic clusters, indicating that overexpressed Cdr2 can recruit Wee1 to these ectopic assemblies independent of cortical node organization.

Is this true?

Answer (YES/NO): YES